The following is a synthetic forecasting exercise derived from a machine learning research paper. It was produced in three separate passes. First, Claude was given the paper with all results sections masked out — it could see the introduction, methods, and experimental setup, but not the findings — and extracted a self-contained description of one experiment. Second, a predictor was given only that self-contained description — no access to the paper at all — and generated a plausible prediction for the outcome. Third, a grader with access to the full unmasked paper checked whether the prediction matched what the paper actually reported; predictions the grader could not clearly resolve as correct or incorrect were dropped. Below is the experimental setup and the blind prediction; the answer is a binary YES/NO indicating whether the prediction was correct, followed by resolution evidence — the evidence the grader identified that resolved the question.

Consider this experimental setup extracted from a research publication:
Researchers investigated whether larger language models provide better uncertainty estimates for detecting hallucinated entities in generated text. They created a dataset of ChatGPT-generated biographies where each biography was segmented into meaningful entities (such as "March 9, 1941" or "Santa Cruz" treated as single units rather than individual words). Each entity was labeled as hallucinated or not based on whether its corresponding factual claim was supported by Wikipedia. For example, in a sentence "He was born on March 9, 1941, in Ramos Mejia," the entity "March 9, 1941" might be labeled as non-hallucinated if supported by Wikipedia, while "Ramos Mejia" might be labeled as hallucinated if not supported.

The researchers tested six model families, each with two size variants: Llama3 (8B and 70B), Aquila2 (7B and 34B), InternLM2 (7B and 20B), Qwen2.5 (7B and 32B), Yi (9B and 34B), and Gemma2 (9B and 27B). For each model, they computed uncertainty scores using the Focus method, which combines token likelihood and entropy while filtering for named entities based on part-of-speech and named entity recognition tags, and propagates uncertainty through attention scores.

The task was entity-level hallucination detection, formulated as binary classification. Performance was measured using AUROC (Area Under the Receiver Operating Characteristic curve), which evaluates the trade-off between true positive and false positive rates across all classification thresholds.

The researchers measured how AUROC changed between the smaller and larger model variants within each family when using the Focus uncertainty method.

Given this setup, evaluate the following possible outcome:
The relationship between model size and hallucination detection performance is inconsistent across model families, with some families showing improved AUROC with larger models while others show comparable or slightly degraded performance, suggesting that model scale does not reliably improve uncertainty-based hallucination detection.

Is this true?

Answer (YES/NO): YES